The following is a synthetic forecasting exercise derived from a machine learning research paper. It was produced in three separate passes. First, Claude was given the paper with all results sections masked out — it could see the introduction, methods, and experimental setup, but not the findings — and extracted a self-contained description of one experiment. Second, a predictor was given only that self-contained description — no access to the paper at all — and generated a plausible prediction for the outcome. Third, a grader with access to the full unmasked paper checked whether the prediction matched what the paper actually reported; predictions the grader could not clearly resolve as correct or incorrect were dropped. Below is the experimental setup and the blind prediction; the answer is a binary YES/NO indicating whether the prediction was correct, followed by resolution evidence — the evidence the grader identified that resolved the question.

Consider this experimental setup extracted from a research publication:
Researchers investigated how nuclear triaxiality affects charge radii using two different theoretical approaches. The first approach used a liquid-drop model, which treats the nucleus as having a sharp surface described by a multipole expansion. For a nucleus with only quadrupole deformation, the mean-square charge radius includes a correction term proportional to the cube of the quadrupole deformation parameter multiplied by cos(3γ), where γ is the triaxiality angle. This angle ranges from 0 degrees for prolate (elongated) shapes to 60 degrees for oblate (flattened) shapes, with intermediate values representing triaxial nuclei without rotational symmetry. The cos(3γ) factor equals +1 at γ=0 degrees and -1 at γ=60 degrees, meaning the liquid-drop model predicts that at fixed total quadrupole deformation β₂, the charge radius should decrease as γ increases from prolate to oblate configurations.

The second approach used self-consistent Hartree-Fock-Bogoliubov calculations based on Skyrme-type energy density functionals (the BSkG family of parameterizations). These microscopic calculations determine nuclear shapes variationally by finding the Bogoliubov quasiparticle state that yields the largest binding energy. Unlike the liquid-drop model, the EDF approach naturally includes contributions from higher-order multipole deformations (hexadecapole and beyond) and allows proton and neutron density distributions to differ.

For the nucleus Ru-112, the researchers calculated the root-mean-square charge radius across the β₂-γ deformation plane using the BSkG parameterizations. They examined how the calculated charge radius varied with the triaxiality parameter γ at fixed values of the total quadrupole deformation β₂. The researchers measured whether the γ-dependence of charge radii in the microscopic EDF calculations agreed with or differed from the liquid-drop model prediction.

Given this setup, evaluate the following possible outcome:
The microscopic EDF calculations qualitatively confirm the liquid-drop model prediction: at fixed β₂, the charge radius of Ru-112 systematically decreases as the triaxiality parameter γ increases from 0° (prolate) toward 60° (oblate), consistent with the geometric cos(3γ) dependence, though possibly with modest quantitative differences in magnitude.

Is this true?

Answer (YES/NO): NO